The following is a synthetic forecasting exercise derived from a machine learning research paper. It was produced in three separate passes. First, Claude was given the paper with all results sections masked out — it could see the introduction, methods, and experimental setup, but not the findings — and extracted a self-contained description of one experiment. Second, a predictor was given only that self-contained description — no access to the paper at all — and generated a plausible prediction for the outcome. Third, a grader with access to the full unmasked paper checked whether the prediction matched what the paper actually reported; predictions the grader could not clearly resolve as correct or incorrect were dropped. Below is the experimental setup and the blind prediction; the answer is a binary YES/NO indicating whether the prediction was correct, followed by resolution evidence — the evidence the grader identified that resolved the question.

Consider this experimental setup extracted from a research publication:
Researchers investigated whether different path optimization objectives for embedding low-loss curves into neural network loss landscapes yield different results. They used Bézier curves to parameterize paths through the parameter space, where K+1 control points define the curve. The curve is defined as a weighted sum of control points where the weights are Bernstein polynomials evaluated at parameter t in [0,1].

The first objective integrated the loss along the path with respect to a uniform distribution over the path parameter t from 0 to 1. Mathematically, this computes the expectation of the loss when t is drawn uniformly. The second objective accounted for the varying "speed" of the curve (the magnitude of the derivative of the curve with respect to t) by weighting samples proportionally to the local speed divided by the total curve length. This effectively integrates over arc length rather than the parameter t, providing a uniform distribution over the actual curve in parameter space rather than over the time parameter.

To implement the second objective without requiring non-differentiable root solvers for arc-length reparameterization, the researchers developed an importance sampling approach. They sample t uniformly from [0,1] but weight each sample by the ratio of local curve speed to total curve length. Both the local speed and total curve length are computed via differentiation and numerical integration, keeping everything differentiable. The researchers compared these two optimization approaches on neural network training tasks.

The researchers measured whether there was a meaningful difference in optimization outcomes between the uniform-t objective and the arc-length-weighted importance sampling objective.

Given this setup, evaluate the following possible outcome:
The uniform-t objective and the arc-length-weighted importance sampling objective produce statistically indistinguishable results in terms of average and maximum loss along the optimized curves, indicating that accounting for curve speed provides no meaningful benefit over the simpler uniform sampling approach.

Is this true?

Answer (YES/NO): NO